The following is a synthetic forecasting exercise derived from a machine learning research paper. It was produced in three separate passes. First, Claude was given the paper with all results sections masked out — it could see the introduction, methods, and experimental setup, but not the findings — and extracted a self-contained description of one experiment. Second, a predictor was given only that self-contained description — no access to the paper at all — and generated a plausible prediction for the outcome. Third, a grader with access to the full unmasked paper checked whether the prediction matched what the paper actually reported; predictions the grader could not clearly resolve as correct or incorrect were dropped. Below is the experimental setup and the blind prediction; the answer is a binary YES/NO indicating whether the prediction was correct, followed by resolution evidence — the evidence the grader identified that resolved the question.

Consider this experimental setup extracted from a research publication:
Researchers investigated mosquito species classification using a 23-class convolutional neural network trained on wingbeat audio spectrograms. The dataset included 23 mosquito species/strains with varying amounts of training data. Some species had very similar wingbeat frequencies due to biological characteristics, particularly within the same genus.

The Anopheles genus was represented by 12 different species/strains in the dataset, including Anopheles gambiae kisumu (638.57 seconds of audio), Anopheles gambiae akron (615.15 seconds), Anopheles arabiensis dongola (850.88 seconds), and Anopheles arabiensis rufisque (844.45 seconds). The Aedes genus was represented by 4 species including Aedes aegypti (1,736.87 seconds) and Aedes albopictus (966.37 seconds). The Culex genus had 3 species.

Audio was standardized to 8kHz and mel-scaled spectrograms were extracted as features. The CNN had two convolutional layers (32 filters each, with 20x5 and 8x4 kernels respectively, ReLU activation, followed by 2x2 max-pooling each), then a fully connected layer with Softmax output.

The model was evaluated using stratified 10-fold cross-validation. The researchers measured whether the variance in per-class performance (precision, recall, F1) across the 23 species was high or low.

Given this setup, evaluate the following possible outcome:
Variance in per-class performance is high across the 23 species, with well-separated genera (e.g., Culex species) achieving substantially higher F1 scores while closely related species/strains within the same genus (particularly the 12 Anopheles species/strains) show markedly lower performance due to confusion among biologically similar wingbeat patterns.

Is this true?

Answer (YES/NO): NO